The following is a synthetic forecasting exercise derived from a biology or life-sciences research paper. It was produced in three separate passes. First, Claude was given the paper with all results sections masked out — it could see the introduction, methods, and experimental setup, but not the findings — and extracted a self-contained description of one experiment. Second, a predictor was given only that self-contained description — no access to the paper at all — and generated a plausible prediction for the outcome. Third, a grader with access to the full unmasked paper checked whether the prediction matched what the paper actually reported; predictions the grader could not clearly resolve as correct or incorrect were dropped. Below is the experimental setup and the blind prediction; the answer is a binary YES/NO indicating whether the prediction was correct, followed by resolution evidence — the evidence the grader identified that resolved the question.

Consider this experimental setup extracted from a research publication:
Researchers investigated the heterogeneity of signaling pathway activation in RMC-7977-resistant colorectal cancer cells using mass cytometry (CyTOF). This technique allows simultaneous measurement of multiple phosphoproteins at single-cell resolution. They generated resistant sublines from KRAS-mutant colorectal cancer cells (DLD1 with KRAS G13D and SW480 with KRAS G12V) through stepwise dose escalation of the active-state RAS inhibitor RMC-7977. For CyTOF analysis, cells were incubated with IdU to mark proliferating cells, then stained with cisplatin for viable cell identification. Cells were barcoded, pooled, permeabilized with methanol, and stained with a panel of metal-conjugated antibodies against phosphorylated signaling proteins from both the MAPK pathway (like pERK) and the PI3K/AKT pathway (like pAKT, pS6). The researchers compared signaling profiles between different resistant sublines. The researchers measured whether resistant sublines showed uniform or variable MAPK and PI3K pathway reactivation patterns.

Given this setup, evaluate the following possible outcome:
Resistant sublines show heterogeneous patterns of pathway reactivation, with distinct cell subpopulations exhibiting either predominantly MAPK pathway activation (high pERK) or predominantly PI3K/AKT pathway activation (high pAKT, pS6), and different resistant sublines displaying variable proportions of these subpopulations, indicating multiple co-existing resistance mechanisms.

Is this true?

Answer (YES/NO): NO